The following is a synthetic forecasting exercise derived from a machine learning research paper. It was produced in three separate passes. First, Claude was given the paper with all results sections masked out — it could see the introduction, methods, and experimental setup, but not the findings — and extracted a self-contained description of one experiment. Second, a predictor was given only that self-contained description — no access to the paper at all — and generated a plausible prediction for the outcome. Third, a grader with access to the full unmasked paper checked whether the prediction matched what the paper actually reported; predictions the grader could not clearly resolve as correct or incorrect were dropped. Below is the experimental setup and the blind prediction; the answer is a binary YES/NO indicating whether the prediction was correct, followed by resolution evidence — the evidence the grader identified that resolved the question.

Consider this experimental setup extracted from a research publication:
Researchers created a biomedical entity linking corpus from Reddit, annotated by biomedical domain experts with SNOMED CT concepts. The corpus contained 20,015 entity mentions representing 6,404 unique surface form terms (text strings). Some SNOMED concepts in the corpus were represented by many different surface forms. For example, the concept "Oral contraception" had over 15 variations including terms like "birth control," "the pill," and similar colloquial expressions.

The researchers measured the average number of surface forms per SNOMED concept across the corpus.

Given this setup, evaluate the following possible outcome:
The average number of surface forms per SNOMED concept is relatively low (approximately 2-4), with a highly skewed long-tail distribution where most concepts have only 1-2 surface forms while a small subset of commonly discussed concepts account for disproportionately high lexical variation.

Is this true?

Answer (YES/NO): NO